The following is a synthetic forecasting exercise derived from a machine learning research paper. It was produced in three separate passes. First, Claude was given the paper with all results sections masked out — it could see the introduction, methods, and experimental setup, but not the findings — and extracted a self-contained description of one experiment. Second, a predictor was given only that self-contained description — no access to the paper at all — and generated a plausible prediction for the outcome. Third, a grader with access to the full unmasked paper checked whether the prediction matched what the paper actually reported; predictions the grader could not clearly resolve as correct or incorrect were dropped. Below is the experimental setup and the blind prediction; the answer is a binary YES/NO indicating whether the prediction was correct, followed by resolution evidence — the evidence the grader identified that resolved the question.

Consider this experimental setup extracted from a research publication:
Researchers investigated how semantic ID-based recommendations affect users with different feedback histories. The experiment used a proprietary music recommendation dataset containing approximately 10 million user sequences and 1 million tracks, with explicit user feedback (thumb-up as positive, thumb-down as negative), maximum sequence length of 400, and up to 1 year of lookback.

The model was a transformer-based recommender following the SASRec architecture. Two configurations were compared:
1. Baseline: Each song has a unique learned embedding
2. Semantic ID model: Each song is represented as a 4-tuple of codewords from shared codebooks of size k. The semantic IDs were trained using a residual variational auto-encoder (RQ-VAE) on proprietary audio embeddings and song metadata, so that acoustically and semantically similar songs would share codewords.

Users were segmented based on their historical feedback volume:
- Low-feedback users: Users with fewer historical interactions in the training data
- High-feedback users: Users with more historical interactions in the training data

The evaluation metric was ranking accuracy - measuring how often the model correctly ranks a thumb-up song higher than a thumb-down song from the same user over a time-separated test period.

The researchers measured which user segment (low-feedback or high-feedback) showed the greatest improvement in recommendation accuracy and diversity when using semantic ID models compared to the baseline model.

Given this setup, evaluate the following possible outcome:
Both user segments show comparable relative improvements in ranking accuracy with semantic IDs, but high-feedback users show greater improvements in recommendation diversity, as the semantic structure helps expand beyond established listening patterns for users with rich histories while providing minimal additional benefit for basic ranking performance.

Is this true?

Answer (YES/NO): NO